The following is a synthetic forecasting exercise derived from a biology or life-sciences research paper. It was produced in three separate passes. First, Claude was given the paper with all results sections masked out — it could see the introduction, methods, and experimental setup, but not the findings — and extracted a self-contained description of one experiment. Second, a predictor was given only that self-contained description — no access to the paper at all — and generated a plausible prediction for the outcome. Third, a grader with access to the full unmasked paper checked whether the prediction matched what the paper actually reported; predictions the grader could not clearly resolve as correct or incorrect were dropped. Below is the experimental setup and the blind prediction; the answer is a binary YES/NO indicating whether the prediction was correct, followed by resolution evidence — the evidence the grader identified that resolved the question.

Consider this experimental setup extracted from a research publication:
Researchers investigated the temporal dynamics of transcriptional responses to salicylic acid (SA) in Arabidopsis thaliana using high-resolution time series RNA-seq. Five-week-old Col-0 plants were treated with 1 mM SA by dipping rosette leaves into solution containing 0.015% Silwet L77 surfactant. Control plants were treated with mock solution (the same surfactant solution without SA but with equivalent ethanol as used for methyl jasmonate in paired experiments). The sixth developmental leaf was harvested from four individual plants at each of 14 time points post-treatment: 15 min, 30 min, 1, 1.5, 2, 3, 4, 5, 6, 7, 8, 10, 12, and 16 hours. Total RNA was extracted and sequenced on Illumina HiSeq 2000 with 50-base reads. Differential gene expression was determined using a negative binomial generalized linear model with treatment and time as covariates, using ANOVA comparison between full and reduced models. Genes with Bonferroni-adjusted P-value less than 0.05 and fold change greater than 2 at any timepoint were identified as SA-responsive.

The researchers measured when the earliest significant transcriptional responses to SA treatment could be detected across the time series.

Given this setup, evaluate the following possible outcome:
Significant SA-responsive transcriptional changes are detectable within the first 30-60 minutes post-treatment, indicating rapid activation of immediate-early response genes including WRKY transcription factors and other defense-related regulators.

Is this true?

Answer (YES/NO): YES